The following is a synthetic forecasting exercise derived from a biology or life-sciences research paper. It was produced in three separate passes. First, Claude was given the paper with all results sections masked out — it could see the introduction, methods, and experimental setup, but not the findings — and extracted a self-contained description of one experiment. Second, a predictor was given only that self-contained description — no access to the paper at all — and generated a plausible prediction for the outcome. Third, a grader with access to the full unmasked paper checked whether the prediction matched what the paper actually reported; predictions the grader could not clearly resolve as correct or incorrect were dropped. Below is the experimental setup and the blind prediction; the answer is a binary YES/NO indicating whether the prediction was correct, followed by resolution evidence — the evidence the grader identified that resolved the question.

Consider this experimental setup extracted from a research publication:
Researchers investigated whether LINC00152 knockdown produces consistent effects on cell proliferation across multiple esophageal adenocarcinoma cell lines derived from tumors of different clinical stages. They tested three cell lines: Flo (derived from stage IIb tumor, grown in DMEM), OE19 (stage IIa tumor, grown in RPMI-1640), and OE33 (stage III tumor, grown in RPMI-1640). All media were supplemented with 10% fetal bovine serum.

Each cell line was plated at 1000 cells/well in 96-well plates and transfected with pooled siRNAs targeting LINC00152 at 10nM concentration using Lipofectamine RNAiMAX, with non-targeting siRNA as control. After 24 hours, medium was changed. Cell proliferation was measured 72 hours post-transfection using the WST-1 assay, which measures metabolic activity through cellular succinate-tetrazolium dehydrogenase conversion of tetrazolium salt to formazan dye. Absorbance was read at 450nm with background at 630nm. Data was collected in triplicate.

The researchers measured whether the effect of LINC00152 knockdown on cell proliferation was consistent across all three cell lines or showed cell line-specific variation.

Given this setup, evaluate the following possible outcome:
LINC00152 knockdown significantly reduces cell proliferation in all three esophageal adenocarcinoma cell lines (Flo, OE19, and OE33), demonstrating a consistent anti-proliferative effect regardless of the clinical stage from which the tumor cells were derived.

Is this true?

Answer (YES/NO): YES